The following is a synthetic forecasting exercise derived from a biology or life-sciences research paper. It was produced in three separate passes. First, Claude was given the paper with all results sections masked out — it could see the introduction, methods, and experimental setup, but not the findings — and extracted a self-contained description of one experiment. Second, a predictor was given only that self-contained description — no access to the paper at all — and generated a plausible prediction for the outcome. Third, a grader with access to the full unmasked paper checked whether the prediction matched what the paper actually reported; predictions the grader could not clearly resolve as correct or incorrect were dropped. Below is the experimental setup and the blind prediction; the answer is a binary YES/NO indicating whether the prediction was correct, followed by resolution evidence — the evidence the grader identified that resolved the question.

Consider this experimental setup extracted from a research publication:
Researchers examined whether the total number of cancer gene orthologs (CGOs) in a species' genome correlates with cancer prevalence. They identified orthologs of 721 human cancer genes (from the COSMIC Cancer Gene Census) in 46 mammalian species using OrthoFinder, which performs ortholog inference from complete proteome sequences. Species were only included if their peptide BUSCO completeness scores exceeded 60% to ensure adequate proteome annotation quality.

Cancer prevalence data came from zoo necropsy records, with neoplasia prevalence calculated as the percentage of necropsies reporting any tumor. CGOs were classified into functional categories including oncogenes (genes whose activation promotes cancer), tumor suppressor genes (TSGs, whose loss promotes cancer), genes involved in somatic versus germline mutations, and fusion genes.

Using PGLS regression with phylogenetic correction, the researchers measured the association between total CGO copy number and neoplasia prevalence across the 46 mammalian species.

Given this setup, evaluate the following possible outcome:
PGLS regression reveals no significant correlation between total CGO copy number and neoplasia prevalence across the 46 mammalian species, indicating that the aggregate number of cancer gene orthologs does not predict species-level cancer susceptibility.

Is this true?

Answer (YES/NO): NO